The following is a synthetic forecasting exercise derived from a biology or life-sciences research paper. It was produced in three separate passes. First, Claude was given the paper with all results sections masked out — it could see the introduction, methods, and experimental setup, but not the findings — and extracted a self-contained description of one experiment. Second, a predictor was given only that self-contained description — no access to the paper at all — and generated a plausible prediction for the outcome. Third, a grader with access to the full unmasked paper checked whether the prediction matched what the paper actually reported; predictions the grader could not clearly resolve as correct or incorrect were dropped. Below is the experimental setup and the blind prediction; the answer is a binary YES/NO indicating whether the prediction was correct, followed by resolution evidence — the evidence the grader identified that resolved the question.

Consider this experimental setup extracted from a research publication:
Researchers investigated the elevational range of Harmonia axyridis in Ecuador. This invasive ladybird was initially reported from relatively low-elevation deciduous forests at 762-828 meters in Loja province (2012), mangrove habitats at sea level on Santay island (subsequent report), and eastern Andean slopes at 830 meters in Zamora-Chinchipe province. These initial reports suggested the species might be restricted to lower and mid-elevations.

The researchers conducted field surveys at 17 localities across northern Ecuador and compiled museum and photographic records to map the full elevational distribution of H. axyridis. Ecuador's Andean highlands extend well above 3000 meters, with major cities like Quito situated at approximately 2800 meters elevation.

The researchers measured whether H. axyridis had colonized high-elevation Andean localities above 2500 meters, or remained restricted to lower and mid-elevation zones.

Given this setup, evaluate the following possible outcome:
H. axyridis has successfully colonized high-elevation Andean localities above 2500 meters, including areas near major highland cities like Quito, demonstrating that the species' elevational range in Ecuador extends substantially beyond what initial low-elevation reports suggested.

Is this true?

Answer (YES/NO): YES